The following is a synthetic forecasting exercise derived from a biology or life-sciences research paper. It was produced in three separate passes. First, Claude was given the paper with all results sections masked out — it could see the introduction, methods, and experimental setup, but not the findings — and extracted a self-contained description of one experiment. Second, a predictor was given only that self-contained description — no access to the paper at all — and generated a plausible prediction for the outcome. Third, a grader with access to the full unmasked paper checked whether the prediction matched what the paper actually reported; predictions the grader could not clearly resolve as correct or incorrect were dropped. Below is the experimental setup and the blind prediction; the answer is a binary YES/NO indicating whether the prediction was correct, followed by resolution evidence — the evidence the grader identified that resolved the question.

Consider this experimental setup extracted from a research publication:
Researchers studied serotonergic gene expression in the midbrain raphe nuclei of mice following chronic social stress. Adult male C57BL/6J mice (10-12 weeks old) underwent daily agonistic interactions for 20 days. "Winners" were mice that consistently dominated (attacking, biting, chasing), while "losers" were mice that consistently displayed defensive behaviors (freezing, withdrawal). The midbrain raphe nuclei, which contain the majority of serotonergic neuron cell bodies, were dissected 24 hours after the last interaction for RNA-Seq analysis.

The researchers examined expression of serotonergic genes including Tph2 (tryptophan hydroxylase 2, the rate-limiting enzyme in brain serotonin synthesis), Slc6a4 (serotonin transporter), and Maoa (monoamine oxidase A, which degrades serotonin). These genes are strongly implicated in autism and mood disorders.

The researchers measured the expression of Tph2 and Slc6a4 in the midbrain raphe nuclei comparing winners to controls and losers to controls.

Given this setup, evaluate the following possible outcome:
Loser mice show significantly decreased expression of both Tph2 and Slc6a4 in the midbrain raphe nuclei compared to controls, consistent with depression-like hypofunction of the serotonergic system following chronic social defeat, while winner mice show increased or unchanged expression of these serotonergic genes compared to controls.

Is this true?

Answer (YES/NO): NO